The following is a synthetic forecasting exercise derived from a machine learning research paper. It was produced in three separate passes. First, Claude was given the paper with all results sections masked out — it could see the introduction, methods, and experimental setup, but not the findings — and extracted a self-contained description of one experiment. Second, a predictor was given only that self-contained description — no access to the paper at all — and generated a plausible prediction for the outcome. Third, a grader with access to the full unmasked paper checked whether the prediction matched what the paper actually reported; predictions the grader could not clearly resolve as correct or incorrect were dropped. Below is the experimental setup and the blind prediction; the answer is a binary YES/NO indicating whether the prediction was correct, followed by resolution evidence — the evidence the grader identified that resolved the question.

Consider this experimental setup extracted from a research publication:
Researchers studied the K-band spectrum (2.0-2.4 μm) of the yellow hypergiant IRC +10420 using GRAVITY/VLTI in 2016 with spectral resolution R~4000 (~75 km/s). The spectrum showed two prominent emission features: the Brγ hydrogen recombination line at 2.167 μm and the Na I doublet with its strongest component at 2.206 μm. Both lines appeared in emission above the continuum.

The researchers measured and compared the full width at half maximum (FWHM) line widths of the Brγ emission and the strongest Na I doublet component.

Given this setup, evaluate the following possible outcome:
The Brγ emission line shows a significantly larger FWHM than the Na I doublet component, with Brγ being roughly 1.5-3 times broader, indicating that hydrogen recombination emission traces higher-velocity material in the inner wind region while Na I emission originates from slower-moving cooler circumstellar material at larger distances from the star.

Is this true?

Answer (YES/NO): NO